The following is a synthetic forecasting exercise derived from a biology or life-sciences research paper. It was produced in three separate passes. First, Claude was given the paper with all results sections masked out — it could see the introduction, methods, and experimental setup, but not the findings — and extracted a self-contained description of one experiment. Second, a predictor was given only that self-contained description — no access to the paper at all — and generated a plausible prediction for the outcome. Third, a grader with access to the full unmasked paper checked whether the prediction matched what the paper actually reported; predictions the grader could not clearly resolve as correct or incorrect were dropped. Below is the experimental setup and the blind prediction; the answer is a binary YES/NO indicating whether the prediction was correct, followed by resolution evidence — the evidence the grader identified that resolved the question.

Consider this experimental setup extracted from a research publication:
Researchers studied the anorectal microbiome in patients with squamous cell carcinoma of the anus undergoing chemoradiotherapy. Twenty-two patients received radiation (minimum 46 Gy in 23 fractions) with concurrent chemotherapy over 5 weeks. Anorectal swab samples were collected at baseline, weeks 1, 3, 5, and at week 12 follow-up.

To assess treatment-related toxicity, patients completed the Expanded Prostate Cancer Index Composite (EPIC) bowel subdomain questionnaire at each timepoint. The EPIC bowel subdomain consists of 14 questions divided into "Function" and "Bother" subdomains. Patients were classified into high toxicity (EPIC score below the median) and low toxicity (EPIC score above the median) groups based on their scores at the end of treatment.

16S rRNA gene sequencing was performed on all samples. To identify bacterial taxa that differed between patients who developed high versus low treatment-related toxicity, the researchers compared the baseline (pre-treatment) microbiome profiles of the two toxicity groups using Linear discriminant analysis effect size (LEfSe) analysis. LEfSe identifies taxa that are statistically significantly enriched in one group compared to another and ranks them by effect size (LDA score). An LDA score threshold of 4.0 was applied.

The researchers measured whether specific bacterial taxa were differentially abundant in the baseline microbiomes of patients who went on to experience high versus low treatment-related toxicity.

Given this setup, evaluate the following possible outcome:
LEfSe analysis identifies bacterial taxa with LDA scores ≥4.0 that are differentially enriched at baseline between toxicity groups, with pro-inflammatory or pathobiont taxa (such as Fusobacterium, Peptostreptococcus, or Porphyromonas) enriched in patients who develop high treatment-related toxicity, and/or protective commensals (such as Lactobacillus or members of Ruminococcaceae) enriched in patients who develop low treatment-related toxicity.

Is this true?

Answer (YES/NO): NO